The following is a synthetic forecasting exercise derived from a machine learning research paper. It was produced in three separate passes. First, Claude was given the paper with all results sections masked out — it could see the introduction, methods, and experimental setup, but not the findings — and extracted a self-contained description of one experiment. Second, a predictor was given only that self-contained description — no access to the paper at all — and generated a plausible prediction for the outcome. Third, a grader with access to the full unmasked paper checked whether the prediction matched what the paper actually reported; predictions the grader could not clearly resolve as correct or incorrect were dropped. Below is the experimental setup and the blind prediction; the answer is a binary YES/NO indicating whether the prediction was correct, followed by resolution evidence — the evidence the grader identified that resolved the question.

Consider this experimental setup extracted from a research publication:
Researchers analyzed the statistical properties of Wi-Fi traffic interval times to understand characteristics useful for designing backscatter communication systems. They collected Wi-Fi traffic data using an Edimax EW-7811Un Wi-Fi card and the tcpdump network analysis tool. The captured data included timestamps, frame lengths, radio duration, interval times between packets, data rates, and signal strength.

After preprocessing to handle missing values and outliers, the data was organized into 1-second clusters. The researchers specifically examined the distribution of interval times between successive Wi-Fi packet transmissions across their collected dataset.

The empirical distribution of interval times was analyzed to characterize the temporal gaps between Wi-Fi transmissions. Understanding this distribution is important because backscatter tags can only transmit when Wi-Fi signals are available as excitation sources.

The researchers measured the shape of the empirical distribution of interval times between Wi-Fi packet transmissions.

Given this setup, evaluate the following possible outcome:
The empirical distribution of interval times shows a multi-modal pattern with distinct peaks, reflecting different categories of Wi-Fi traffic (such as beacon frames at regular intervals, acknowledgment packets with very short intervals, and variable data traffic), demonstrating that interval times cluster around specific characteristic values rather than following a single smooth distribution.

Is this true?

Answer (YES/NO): NO